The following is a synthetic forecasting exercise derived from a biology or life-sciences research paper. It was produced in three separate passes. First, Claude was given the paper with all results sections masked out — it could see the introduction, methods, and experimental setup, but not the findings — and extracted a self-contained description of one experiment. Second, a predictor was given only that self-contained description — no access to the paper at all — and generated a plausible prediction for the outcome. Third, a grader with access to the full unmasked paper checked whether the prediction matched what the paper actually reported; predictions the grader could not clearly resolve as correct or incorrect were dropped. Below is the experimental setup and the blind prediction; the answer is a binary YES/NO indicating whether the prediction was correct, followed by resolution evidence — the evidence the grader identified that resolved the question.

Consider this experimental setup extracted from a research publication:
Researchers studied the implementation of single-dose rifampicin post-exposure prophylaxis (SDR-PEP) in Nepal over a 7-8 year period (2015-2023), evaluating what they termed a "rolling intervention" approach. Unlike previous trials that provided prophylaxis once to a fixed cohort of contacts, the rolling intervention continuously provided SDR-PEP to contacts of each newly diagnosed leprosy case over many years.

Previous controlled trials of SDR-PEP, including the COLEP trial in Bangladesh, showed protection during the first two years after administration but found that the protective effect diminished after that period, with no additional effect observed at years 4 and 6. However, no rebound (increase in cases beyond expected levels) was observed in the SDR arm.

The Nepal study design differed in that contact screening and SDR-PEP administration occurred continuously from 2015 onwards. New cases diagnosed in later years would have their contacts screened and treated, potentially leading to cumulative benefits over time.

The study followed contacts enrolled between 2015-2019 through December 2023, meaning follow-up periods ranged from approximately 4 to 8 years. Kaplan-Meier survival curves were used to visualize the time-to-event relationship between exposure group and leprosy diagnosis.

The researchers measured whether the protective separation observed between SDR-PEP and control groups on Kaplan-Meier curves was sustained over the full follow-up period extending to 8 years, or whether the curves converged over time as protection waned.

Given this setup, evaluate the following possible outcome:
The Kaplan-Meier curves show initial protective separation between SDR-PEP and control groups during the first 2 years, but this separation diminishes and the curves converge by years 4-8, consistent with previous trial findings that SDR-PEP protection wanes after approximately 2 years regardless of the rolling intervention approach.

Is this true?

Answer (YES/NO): NO